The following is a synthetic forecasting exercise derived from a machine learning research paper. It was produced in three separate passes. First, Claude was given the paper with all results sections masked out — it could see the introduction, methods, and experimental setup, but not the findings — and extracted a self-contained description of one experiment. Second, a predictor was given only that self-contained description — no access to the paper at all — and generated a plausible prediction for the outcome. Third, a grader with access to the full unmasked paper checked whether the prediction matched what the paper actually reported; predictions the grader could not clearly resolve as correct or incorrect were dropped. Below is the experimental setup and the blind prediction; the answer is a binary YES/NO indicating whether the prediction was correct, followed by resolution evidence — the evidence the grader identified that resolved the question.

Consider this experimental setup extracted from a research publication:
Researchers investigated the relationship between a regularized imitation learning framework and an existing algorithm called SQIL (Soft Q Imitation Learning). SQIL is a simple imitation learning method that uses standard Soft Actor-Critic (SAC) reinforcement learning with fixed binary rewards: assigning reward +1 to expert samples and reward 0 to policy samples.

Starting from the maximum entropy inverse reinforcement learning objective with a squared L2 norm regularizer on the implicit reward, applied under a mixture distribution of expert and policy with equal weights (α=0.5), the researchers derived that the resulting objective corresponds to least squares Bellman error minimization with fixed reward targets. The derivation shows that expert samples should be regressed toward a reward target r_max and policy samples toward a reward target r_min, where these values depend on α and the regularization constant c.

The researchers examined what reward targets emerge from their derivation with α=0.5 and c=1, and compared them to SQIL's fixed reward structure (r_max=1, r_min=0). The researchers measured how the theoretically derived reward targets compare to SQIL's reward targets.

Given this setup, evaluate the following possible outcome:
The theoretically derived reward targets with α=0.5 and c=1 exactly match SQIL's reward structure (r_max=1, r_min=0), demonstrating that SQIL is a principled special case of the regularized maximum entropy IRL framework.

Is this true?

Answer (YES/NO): NO